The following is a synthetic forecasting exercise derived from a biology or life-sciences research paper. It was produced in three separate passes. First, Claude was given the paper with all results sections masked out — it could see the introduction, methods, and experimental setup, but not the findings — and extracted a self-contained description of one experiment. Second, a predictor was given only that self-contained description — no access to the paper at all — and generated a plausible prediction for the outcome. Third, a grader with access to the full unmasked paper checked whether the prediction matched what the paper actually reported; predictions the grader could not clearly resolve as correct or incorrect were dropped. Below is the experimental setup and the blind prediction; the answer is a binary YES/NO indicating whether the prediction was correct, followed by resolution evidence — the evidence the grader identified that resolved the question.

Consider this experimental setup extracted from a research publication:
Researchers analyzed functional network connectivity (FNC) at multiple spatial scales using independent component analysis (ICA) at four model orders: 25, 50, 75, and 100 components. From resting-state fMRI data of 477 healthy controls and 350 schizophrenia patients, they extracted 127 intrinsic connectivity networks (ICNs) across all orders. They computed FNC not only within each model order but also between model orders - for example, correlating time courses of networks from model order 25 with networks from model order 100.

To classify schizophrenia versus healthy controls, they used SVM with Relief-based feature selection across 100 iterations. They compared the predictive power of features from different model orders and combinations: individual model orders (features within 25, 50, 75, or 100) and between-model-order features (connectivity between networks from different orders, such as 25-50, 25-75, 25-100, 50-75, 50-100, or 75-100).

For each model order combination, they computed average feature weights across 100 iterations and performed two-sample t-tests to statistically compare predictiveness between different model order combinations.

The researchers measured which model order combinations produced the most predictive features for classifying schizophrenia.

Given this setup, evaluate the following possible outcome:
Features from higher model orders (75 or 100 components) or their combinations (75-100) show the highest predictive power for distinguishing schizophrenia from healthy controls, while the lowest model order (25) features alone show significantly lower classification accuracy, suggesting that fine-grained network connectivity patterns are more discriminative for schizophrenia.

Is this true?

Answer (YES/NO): NO